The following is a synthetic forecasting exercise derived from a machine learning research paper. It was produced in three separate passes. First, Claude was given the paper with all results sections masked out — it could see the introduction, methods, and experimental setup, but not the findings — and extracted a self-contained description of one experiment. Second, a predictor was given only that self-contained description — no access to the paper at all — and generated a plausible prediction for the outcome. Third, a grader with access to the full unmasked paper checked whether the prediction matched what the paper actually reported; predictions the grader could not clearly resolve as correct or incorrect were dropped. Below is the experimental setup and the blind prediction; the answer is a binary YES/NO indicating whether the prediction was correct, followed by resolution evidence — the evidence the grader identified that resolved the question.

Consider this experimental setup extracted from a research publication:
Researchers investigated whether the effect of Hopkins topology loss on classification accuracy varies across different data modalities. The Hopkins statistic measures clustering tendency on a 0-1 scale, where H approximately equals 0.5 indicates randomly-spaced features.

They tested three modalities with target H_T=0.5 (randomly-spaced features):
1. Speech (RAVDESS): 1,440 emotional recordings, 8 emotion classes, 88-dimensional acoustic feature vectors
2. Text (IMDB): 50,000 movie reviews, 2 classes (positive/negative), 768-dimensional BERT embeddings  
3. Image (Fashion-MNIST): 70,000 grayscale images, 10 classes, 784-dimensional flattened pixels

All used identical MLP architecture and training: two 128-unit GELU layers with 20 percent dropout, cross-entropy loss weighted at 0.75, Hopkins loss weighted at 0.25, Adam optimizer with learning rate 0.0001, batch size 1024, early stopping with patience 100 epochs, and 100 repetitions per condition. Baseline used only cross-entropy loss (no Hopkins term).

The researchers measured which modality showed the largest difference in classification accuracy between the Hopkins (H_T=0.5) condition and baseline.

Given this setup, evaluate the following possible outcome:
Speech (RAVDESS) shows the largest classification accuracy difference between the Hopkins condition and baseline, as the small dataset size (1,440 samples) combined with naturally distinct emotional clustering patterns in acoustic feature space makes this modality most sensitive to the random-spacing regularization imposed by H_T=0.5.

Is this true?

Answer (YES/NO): NO